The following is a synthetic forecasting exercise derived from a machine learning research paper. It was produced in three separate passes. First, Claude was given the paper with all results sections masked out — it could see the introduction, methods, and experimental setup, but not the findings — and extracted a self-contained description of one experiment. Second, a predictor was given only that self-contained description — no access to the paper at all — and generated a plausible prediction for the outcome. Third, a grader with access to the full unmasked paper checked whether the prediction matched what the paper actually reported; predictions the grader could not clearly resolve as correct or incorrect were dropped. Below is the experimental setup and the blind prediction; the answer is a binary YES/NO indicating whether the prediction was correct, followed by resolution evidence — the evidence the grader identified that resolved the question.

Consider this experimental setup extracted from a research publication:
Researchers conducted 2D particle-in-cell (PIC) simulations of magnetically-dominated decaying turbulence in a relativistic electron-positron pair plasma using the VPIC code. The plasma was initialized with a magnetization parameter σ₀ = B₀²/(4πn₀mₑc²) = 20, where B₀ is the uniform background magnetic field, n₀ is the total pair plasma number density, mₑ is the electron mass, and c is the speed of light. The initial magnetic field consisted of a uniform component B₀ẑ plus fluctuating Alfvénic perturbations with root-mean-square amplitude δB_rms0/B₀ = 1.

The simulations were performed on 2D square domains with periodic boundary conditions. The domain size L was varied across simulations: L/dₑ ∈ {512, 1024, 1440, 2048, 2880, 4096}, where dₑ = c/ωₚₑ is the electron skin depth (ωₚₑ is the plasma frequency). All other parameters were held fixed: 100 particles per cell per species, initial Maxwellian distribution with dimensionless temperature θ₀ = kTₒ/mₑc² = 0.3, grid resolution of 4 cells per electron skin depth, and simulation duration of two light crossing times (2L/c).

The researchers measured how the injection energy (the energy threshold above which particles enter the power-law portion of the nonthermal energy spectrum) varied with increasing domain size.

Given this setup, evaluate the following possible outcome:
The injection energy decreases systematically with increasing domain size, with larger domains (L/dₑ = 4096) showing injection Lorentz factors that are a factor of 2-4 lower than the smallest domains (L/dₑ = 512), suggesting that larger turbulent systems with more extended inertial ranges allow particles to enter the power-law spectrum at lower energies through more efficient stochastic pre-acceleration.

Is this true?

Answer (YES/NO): NO